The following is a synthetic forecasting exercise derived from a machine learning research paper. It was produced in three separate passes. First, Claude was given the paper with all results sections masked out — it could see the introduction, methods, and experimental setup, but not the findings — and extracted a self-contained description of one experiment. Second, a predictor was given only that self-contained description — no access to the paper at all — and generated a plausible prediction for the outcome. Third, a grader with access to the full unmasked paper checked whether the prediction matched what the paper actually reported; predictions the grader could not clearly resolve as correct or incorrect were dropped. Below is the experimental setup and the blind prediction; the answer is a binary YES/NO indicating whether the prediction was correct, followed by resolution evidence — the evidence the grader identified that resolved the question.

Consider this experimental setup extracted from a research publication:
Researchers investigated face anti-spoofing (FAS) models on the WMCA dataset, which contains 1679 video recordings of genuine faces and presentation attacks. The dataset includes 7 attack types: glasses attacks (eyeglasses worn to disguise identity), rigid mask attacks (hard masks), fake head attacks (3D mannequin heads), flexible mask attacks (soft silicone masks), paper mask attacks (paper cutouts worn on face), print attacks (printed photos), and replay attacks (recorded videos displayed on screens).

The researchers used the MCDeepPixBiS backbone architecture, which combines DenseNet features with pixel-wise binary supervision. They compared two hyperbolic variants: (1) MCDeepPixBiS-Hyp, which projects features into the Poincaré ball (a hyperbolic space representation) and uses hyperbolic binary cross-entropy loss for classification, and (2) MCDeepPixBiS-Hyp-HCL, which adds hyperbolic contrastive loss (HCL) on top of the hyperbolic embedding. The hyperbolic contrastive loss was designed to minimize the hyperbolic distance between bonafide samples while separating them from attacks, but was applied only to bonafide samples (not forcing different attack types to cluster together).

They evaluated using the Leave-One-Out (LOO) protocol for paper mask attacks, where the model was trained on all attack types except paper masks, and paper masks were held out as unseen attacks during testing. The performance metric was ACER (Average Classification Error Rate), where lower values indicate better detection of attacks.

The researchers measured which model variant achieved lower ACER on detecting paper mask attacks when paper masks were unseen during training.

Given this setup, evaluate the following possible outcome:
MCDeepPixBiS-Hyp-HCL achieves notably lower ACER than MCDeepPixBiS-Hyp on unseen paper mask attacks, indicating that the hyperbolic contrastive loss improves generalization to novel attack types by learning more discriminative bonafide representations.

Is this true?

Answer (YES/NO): NO